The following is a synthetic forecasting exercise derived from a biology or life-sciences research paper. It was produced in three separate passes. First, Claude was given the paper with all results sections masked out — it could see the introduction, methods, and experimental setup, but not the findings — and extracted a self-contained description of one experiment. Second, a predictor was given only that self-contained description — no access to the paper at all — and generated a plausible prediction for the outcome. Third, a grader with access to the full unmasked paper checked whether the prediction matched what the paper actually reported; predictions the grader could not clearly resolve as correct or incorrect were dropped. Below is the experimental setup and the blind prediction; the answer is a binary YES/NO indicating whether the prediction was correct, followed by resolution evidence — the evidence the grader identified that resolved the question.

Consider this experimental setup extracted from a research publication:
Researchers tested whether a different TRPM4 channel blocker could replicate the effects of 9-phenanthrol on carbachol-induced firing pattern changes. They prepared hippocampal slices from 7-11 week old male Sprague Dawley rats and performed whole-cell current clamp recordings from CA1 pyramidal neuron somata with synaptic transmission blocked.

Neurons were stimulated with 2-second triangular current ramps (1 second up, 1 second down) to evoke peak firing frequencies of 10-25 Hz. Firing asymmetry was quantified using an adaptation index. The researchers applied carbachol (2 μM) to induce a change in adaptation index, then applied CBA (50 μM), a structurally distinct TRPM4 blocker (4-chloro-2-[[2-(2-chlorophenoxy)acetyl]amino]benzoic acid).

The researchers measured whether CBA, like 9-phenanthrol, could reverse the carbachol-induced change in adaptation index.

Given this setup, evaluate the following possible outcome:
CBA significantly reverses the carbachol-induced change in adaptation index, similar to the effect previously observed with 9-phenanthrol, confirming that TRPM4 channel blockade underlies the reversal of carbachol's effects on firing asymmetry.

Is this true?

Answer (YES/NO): YES